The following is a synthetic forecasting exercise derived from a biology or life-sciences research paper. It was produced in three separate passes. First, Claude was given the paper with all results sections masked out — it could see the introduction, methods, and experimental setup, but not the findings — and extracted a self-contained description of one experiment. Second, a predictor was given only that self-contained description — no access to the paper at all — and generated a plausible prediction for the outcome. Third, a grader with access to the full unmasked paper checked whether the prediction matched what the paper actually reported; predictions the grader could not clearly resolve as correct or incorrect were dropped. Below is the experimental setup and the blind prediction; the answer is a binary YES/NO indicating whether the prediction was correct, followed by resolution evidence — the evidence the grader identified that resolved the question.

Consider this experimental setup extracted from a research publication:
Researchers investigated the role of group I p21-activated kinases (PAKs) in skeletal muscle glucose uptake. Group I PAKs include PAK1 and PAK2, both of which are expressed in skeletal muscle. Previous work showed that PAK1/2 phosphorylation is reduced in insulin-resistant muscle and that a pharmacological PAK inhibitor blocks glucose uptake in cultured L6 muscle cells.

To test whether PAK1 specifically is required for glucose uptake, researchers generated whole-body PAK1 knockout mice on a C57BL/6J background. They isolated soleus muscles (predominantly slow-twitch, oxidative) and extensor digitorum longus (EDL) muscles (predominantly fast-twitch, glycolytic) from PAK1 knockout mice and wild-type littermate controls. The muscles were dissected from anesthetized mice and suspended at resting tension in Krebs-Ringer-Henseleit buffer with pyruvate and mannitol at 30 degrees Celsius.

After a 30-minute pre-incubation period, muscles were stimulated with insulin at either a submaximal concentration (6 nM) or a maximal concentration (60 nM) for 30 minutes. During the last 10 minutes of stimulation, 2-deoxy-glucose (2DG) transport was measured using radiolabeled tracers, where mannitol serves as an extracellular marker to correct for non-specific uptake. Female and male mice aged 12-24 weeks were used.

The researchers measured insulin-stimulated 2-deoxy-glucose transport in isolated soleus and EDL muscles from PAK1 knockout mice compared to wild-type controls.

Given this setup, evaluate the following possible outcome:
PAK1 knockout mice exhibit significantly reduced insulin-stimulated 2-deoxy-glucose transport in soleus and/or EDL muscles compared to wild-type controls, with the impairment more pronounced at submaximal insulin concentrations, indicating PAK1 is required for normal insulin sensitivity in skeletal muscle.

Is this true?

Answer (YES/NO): NO